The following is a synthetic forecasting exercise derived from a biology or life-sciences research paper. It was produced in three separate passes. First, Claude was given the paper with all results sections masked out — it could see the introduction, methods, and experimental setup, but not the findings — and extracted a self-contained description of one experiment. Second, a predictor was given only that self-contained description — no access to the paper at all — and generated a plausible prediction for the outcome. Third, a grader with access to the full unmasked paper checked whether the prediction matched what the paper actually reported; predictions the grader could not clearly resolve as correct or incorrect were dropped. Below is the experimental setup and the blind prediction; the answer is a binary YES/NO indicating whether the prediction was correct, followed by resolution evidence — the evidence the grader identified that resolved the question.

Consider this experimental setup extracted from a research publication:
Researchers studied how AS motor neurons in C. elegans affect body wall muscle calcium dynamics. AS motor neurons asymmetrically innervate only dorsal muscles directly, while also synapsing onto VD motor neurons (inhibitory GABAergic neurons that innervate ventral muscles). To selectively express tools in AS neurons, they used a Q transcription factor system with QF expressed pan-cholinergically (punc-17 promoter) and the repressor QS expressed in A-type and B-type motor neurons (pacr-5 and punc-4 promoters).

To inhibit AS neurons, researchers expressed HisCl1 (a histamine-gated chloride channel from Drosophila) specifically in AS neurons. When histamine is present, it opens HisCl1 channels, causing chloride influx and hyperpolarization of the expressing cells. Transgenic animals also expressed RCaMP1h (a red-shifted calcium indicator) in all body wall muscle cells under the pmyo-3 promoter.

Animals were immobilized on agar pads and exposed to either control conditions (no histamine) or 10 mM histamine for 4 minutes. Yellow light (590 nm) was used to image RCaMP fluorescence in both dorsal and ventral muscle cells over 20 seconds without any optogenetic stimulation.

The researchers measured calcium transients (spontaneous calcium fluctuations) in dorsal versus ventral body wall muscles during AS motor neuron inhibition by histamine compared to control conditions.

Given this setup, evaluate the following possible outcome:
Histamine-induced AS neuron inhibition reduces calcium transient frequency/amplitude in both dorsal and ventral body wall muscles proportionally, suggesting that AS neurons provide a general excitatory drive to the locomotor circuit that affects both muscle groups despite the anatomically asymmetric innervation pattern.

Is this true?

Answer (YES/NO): NO